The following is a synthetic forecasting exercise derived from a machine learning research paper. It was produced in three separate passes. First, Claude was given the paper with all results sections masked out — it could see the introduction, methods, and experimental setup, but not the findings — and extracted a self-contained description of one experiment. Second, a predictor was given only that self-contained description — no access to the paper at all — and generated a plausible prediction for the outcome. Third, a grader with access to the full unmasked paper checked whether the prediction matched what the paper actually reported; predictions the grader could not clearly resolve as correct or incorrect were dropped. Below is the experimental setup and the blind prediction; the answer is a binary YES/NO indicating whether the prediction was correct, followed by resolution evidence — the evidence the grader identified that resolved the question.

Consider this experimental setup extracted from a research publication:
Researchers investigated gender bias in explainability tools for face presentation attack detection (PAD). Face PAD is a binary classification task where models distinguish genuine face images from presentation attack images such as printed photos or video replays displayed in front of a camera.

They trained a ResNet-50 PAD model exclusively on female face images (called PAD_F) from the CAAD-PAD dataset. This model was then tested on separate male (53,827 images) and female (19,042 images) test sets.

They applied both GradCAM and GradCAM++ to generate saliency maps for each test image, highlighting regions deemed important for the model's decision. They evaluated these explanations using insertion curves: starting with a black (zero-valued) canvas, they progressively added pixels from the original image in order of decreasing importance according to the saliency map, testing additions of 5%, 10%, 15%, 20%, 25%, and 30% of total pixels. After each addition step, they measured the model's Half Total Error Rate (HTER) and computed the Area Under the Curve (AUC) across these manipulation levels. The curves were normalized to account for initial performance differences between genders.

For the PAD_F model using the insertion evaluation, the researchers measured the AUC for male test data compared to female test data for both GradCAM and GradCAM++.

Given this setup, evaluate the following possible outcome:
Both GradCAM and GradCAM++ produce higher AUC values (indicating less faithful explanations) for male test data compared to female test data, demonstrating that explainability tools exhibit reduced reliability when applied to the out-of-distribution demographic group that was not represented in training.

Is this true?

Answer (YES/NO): NO